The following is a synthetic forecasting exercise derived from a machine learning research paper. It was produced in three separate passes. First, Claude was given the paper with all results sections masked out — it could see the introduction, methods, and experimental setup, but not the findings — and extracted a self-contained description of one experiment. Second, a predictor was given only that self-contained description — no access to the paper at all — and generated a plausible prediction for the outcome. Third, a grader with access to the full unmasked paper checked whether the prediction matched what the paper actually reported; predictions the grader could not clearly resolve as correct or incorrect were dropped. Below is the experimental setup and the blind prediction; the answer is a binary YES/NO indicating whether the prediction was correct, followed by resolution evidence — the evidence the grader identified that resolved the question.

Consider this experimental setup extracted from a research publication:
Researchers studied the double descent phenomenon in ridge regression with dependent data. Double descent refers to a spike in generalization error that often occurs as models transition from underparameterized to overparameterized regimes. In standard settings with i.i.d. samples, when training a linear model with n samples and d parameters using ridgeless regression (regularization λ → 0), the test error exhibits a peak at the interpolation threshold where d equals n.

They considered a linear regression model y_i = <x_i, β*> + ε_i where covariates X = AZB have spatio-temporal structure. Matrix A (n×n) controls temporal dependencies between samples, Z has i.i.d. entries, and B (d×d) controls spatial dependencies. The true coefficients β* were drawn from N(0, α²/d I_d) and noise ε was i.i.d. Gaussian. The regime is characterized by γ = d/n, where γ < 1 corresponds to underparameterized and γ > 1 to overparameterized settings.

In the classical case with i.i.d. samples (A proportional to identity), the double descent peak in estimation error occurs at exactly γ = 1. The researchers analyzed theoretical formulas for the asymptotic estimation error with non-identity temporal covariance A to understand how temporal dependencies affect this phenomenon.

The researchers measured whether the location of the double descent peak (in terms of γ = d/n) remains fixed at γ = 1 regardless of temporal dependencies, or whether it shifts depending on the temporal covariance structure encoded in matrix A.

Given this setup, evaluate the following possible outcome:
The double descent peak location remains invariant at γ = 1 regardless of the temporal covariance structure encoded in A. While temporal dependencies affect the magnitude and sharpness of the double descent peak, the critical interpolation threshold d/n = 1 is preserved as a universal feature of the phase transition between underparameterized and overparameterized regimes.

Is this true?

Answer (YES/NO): NO